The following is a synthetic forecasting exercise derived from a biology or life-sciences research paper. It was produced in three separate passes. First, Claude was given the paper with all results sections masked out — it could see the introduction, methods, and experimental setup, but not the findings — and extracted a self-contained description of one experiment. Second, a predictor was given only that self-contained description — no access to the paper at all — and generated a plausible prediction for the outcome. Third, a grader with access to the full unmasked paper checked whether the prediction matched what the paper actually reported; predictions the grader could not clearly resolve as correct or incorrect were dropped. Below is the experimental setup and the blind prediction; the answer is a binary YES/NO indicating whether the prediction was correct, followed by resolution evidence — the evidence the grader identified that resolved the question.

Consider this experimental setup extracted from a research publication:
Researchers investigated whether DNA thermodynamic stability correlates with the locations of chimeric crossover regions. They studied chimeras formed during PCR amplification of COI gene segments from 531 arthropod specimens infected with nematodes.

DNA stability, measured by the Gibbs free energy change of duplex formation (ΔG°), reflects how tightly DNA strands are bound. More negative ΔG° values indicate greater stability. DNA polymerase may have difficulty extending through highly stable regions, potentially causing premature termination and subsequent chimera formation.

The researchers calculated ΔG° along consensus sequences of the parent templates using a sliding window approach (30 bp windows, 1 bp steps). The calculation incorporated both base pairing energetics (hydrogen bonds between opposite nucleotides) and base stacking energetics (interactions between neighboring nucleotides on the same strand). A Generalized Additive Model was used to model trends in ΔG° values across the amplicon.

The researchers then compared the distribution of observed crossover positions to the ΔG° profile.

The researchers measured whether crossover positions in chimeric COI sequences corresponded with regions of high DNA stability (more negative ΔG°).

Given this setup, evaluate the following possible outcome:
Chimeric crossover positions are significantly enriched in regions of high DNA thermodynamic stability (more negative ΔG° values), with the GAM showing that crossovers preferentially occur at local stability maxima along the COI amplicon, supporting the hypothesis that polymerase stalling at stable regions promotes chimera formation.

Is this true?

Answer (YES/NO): NO